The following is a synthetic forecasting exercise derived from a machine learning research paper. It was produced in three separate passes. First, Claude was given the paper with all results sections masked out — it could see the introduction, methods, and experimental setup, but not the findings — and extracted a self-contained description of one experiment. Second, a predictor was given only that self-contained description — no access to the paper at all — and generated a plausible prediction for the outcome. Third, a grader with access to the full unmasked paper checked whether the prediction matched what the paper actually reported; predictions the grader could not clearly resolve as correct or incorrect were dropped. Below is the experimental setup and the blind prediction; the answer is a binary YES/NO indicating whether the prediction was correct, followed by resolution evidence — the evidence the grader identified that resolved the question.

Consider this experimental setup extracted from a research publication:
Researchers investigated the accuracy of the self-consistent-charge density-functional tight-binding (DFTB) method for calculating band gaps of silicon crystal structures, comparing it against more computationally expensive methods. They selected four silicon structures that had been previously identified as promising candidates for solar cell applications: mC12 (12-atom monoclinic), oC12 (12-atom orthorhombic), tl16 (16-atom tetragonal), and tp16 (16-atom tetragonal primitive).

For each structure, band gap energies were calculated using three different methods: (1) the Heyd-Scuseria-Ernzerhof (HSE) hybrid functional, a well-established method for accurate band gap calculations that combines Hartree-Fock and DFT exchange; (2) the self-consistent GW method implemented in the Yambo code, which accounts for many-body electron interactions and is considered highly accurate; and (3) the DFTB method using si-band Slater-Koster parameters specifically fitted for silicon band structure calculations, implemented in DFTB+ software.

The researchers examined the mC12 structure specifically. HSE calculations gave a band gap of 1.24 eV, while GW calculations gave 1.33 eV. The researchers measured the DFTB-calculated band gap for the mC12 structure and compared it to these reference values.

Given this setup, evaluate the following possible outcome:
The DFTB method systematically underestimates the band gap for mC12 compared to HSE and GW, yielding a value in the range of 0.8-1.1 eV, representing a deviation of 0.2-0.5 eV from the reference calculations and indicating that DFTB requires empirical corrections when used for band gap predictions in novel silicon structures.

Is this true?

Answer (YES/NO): NO